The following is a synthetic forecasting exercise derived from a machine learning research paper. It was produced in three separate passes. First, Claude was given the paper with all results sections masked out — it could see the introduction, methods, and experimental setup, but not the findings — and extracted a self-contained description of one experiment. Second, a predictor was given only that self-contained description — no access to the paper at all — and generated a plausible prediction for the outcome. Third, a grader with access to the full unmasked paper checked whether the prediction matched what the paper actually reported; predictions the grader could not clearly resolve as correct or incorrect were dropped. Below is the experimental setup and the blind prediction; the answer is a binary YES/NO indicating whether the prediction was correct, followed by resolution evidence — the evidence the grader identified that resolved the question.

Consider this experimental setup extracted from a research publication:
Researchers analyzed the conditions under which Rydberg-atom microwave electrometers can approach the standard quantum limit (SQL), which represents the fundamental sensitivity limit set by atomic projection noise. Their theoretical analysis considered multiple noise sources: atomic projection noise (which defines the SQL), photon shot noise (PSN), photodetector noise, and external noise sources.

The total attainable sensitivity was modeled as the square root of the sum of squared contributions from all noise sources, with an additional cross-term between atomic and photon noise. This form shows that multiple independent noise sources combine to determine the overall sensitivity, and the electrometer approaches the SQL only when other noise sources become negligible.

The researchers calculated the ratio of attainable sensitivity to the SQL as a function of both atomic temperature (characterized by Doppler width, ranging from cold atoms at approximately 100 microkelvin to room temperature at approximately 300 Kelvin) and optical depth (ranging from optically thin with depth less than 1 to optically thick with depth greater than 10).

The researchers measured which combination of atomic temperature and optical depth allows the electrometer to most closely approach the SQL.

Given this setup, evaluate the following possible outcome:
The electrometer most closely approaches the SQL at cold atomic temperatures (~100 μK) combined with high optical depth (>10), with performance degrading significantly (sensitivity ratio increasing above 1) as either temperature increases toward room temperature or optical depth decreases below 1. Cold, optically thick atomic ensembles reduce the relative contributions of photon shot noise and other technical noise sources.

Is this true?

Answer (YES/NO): NO